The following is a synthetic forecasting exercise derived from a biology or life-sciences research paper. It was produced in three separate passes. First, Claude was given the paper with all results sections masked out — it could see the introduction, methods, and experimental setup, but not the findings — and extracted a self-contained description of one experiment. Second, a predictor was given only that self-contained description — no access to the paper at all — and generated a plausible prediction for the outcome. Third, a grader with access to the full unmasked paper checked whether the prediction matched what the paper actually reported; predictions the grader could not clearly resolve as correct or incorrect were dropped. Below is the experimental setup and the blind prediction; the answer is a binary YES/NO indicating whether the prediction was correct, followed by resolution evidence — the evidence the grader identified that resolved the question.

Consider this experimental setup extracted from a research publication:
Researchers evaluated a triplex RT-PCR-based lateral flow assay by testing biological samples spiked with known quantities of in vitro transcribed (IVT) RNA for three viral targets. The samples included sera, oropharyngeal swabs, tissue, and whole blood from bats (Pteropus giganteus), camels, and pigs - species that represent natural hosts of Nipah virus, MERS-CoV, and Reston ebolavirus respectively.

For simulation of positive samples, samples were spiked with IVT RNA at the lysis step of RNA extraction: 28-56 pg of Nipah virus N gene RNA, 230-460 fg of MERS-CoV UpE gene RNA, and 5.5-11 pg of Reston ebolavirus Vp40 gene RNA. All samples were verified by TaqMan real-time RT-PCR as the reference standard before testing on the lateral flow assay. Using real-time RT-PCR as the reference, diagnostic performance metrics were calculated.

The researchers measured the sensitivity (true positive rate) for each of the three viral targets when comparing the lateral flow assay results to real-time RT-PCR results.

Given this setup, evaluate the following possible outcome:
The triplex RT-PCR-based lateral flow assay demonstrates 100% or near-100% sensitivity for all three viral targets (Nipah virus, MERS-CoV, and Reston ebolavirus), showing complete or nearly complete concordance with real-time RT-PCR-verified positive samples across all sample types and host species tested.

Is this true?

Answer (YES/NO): YES